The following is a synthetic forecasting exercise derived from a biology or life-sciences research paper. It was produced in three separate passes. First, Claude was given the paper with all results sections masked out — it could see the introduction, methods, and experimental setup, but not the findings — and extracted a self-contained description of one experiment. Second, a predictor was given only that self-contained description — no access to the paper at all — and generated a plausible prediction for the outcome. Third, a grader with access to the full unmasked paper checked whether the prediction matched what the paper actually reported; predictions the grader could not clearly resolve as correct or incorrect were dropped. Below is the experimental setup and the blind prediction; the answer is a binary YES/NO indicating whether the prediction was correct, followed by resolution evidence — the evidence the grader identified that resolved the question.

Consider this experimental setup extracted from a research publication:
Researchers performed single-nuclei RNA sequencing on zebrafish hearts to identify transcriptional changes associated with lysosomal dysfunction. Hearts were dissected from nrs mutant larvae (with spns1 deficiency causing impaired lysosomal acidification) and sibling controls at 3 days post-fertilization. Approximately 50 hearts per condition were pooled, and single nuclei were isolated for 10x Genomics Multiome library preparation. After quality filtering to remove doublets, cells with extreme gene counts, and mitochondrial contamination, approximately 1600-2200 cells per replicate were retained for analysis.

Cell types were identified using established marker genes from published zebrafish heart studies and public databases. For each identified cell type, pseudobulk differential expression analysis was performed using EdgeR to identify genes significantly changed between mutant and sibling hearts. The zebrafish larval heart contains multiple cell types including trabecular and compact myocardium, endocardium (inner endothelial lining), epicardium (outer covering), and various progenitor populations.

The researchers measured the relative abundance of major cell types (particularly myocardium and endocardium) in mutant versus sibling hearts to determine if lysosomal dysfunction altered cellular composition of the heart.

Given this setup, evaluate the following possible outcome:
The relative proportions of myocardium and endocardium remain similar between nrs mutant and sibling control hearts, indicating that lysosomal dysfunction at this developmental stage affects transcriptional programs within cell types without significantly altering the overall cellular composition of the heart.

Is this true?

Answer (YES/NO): NO